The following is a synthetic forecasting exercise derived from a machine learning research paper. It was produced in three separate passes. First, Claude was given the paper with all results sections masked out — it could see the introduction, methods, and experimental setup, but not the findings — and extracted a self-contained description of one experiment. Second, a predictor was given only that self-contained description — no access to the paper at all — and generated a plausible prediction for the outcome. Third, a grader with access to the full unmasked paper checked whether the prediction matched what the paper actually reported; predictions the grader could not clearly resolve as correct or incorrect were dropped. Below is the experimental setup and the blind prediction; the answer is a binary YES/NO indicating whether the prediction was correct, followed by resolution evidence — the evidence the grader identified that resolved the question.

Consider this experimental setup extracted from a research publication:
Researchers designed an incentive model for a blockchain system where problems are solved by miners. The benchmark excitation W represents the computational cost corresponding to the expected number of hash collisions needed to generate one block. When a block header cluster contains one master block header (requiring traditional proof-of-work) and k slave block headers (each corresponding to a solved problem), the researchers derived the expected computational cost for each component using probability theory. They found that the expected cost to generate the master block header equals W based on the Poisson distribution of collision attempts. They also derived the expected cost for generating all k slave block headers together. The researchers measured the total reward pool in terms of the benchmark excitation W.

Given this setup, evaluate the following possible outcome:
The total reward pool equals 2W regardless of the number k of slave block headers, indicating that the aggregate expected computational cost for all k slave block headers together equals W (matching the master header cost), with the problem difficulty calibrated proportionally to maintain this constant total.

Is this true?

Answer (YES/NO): YES